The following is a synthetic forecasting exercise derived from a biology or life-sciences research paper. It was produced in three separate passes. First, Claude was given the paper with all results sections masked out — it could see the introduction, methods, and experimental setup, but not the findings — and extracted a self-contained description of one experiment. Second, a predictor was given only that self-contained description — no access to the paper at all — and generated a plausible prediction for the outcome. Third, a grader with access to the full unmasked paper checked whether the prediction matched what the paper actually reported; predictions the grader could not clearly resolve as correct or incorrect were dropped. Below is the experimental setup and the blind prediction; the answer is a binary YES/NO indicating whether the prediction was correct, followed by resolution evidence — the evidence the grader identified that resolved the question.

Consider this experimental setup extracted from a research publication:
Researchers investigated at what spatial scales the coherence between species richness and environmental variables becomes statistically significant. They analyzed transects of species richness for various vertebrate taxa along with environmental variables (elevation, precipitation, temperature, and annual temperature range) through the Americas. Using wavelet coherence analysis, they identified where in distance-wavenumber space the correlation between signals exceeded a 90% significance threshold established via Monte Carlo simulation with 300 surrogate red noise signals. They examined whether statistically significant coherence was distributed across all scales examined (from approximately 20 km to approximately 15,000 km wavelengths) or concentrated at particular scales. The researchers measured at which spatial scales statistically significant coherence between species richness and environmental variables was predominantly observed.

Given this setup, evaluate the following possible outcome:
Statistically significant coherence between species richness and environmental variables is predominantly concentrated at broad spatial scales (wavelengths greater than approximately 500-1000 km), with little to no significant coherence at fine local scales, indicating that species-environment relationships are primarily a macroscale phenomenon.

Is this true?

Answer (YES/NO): YES